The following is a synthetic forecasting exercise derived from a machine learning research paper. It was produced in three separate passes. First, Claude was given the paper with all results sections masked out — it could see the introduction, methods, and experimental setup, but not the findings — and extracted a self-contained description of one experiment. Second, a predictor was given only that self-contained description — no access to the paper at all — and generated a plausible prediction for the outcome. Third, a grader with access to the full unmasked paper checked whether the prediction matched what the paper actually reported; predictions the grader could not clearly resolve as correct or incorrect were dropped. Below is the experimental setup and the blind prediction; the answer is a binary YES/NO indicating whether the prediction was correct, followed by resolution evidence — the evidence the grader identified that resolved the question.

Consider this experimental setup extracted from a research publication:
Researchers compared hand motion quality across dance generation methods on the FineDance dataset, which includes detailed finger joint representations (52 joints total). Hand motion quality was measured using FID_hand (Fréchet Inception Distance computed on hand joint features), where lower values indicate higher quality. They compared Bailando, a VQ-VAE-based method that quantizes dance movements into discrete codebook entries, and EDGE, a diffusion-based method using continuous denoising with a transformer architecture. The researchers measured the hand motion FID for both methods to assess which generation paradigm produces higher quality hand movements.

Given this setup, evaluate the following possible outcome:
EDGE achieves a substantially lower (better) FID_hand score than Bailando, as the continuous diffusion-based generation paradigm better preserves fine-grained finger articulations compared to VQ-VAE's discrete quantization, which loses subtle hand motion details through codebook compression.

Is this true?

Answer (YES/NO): YES